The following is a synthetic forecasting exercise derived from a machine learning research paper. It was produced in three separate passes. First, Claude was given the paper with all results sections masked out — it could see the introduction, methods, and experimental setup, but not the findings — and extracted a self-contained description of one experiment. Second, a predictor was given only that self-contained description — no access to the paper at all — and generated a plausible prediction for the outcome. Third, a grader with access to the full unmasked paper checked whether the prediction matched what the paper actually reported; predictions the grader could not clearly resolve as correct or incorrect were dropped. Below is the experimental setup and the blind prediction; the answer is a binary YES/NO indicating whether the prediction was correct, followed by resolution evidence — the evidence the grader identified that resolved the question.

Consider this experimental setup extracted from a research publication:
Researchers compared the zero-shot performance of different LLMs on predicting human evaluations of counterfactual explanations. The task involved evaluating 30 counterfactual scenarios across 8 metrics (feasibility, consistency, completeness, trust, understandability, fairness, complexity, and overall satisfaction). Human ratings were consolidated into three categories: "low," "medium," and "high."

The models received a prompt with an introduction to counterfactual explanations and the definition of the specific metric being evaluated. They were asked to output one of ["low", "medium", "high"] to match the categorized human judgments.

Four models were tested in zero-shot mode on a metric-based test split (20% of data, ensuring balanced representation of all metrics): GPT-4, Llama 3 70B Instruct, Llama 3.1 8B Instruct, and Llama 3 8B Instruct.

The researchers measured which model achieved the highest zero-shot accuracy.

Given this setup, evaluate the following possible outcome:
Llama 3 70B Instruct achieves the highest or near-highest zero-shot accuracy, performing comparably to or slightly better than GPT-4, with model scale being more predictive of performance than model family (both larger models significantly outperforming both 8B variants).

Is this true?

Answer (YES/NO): NO